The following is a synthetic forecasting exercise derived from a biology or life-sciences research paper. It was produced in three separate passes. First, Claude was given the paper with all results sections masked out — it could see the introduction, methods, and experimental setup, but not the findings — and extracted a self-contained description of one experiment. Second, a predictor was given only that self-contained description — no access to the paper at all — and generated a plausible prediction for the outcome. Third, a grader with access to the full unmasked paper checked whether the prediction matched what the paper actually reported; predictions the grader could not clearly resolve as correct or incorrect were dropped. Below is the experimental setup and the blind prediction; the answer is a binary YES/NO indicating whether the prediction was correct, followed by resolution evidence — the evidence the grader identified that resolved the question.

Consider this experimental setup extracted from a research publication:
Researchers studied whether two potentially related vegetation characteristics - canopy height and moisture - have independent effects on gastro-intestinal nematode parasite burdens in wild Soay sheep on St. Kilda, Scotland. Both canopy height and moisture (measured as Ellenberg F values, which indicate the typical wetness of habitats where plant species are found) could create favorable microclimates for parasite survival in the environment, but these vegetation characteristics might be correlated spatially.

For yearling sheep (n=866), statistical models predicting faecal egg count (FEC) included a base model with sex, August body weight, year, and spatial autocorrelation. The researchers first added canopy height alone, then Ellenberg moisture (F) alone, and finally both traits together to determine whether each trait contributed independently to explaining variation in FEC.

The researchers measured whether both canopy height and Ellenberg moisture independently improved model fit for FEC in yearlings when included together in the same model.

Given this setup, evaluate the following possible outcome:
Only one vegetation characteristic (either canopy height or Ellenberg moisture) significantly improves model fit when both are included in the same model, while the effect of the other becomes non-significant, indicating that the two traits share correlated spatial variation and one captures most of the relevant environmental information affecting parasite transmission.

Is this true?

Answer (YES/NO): NO